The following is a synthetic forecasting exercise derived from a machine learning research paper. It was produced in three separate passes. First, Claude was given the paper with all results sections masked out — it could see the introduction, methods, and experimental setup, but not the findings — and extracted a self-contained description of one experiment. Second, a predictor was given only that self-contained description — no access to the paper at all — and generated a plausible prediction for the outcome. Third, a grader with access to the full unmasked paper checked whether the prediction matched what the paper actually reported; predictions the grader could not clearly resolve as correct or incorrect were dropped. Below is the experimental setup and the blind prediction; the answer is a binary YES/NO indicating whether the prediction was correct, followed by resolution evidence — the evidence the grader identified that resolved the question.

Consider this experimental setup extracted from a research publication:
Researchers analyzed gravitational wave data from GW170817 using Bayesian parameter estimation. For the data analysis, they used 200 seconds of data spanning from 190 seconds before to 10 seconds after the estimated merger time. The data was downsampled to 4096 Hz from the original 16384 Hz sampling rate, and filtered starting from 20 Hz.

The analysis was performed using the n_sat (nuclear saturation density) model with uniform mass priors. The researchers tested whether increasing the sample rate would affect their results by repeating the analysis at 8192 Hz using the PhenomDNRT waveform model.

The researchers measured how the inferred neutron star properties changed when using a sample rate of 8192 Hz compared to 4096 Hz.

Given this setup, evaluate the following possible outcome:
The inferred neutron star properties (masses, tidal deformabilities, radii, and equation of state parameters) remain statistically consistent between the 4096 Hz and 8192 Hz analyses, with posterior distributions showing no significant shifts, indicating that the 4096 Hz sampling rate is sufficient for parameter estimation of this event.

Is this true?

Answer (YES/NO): YES